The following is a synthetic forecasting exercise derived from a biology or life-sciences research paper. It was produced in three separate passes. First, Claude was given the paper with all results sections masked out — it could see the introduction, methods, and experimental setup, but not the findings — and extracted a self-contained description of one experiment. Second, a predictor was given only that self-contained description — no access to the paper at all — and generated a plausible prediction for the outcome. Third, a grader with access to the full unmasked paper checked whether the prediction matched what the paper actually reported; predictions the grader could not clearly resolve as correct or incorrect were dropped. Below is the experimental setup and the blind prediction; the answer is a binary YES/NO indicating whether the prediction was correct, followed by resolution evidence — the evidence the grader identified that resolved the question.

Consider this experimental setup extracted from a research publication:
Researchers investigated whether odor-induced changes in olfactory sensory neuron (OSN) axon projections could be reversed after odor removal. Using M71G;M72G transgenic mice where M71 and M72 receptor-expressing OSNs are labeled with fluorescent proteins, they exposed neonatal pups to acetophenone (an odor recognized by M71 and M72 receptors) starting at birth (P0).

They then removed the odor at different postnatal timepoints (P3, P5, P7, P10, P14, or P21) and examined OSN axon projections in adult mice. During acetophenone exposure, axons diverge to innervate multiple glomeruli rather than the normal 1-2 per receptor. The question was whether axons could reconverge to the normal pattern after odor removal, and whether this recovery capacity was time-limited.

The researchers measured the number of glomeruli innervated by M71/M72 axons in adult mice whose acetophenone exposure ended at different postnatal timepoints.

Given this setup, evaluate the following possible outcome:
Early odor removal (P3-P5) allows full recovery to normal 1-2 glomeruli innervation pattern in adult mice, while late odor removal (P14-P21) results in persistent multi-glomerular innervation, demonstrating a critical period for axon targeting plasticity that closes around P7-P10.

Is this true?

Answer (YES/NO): YES